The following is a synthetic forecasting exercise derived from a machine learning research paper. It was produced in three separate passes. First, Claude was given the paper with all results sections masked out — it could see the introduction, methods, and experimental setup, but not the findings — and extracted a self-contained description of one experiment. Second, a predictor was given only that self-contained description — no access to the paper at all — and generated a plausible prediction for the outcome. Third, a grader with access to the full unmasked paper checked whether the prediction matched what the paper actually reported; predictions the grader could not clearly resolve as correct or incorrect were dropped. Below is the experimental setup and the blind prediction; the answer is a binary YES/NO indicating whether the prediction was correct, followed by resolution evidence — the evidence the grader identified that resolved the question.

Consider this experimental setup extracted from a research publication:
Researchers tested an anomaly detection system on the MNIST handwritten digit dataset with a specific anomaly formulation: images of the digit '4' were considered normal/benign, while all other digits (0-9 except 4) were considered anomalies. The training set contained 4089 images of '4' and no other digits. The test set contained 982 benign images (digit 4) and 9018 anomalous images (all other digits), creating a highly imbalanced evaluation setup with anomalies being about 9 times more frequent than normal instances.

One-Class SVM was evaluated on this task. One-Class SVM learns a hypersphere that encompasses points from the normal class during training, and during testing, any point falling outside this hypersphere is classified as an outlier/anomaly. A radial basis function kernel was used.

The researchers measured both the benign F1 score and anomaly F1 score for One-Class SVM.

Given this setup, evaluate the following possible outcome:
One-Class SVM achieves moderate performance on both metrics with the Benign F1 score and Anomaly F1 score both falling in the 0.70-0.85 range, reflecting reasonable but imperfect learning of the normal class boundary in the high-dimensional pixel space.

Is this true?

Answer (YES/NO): NO